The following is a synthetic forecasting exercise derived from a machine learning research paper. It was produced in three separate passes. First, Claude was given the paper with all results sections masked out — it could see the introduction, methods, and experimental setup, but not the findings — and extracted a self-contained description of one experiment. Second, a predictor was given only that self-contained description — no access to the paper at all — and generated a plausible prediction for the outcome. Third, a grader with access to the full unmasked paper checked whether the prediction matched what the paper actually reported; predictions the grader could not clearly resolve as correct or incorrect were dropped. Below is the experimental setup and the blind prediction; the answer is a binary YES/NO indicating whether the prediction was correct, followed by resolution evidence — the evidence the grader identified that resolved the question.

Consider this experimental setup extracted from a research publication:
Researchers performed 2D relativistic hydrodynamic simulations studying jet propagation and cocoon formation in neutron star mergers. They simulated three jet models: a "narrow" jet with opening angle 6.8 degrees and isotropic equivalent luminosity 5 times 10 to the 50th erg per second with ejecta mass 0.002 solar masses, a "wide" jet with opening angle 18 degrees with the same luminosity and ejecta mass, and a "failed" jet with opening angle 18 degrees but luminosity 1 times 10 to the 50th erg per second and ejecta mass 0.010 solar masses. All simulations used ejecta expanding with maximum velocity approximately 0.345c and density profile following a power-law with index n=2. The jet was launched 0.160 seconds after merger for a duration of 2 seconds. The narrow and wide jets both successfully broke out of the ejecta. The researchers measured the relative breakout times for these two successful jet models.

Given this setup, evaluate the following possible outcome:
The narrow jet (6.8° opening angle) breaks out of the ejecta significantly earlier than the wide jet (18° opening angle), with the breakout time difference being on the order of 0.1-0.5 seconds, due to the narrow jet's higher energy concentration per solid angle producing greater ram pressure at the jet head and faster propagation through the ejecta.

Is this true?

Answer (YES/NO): NO